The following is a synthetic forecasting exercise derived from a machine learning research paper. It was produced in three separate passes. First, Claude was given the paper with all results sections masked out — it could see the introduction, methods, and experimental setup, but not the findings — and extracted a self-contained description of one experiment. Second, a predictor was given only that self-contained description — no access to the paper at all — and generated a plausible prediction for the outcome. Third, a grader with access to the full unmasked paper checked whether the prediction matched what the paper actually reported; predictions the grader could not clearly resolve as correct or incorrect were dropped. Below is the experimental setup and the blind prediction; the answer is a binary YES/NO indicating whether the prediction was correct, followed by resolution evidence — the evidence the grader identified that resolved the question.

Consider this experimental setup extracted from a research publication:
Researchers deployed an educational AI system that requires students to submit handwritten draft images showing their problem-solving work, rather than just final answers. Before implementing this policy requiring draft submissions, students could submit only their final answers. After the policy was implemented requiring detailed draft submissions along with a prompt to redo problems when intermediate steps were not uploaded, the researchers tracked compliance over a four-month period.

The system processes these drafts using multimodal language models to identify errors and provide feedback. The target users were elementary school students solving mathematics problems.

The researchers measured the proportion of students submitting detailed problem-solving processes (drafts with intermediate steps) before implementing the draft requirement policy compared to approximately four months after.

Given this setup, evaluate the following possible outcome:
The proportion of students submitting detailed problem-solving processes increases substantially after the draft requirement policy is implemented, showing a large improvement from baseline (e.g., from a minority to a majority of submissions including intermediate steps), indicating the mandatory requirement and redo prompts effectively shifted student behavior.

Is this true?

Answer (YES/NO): YES